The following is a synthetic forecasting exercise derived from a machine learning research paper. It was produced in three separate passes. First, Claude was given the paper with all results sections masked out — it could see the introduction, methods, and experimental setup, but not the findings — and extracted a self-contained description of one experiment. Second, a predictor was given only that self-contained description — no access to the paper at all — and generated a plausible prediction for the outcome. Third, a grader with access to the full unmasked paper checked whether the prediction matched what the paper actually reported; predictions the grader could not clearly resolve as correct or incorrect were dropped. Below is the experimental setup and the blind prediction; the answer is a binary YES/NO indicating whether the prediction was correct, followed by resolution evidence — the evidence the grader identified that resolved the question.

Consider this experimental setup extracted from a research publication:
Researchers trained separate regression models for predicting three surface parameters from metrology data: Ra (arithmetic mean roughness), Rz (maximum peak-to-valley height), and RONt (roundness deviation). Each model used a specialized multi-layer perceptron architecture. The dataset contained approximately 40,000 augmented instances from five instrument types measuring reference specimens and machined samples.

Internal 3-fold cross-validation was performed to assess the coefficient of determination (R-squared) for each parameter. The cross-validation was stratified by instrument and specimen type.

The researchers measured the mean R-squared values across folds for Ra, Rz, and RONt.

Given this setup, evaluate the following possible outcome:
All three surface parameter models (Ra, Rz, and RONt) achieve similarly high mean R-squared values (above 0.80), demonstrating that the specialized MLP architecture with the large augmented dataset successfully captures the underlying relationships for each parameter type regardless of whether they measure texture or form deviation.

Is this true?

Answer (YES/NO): YES